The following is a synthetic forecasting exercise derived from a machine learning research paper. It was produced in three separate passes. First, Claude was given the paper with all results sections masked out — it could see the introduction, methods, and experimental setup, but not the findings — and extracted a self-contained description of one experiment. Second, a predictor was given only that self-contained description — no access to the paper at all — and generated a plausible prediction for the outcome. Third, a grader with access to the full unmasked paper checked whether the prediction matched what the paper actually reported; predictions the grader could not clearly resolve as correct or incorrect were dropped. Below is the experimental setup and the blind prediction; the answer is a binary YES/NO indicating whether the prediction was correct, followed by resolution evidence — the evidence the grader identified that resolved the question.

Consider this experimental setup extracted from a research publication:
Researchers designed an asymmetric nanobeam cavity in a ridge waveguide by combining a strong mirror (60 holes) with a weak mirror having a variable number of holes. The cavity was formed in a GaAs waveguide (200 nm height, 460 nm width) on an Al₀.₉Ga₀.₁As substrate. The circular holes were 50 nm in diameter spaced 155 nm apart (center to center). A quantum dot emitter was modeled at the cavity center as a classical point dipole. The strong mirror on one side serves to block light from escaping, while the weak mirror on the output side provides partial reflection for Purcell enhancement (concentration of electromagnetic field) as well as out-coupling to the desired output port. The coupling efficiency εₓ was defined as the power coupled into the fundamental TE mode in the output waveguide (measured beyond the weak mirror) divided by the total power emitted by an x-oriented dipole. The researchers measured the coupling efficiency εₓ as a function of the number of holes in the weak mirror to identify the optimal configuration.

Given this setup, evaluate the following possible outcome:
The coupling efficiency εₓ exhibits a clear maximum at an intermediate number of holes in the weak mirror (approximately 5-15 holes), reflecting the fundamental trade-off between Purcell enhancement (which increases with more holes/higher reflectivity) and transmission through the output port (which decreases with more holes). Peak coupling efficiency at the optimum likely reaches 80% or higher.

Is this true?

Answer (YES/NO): YES